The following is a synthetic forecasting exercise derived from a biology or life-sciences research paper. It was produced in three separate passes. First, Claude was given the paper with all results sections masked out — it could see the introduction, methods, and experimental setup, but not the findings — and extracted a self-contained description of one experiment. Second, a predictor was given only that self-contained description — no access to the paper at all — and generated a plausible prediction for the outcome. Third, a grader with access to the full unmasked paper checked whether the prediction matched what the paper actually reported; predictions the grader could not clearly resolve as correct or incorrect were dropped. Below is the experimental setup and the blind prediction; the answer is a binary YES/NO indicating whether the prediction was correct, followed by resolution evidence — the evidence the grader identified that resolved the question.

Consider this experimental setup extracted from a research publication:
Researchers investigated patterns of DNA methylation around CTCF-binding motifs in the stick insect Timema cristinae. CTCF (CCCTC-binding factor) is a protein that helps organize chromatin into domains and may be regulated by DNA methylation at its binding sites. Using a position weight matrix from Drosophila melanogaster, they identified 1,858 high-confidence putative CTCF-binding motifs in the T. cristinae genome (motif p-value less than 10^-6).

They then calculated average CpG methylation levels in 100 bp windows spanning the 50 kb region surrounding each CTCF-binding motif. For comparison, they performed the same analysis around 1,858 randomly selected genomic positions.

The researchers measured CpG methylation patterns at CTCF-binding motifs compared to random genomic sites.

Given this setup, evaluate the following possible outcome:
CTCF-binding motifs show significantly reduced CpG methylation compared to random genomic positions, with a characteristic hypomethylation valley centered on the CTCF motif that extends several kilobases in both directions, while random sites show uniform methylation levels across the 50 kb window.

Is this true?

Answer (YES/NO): NO